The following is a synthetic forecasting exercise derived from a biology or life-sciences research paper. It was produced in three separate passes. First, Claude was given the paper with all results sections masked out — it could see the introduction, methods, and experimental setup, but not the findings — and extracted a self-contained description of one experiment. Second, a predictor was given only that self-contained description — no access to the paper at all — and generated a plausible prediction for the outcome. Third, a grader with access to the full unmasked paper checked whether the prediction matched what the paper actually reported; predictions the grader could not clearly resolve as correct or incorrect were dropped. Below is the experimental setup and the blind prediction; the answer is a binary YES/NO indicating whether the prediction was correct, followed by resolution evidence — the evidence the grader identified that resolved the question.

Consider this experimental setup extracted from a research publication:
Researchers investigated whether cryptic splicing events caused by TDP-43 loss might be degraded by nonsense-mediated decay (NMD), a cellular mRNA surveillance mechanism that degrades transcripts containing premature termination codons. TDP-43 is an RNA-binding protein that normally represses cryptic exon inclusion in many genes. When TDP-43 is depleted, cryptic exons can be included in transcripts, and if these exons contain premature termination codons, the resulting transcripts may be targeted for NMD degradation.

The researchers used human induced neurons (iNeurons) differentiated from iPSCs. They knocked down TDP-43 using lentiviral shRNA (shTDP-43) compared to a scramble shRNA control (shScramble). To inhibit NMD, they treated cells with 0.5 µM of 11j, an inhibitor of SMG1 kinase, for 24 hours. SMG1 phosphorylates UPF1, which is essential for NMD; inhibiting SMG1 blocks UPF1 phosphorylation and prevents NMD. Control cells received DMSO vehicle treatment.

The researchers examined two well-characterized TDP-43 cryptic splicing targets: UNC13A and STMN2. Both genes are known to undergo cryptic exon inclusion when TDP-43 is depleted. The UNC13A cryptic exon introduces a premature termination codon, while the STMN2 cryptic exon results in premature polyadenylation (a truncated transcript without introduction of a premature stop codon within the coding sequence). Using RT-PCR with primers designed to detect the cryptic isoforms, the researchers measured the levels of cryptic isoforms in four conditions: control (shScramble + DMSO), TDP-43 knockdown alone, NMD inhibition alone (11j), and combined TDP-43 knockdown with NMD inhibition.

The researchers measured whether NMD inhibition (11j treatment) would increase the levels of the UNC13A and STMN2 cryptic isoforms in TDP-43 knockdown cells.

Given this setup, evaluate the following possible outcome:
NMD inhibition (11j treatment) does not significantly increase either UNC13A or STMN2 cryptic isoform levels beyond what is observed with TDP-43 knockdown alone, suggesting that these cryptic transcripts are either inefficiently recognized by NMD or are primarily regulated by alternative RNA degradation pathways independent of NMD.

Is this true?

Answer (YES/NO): NO